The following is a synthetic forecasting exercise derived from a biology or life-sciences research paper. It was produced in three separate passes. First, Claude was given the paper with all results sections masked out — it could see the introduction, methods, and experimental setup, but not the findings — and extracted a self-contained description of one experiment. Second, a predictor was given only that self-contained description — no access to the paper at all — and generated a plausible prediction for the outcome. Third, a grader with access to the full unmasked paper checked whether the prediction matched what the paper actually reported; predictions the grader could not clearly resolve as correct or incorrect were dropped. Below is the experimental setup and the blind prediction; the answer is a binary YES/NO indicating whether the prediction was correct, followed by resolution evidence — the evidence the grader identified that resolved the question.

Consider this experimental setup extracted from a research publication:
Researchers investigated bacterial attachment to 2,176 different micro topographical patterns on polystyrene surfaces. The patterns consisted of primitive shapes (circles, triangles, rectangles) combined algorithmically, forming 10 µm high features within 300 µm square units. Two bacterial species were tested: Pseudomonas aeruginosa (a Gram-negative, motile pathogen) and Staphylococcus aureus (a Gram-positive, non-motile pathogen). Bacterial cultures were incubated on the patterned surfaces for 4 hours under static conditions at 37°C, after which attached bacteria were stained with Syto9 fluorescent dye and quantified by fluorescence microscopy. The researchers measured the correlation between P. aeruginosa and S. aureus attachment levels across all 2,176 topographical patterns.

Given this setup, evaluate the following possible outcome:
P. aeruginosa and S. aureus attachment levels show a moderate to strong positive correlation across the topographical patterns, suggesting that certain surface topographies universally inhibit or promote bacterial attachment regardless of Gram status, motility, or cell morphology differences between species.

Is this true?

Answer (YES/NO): YES